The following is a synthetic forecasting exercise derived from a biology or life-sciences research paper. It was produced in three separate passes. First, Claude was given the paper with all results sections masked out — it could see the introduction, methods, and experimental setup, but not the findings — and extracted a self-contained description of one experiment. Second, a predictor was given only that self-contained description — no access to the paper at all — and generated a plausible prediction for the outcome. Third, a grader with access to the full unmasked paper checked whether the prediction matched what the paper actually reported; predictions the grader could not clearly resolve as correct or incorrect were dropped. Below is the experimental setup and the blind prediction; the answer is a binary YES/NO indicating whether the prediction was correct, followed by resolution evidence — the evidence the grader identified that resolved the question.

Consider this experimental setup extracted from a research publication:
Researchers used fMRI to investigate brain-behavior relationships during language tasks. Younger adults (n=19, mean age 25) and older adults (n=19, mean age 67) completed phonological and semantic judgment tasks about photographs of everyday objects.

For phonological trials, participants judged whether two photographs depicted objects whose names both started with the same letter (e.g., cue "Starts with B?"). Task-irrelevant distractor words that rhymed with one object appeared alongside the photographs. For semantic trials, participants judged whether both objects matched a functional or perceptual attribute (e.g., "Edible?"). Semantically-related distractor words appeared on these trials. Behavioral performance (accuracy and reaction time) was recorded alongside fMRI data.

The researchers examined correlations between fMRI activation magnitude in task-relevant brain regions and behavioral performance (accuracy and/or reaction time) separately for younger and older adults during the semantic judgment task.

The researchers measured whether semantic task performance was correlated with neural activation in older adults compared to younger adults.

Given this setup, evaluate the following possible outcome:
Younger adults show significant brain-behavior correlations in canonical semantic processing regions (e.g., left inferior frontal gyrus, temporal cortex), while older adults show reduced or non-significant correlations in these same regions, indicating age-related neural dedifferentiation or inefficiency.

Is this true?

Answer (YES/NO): NO